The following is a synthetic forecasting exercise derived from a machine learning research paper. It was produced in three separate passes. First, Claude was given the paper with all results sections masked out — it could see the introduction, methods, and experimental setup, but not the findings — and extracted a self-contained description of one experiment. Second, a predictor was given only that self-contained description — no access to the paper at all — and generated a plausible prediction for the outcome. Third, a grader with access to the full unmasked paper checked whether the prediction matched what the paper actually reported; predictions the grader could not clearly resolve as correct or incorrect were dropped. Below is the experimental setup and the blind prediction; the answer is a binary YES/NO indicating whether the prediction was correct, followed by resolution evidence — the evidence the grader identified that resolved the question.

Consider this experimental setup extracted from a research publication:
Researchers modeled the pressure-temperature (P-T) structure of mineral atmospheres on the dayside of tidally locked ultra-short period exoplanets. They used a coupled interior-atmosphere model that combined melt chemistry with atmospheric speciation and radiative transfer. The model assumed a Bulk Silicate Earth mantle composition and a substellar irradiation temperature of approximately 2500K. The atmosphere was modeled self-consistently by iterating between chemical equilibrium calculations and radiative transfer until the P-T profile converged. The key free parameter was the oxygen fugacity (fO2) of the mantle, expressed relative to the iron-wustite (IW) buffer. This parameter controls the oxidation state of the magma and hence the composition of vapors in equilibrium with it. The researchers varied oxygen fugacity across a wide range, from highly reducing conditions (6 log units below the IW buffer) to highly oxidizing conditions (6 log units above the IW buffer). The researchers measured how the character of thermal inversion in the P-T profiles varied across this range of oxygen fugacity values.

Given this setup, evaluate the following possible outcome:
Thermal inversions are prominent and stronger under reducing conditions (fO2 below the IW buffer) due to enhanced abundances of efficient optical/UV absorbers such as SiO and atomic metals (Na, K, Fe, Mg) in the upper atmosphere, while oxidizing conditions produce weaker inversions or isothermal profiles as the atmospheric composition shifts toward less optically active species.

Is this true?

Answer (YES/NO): NO